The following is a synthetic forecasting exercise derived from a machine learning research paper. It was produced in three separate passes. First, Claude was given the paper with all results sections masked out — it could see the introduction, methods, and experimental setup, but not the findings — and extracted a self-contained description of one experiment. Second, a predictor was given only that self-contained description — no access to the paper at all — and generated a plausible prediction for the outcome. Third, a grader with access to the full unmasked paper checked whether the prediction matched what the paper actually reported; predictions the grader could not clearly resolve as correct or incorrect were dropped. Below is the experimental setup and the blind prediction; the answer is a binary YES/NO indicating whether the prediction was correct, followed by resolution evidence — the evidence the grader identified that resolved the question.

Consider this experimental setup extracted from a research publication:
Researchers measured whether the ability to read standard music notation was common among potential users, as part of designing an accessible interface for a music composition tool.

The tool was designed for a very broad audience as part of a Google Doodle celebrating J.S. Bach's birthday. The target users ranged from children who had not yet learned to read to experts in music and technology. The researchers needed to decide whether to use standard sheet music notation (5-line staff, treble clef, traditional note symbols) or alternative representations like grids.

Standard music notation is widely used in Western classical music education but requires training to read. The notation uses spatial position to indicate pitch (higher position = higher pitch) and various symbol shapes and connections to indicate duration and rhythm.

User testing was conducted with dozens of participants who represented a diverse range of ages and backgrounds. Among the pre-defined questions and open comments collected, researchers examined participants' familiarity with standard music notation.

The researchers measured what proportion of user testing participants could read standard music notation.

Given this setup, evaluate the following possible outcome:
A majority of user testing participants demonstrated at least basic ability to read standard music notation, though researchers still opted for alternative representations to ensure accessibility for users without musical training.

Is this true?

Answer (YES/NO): NO